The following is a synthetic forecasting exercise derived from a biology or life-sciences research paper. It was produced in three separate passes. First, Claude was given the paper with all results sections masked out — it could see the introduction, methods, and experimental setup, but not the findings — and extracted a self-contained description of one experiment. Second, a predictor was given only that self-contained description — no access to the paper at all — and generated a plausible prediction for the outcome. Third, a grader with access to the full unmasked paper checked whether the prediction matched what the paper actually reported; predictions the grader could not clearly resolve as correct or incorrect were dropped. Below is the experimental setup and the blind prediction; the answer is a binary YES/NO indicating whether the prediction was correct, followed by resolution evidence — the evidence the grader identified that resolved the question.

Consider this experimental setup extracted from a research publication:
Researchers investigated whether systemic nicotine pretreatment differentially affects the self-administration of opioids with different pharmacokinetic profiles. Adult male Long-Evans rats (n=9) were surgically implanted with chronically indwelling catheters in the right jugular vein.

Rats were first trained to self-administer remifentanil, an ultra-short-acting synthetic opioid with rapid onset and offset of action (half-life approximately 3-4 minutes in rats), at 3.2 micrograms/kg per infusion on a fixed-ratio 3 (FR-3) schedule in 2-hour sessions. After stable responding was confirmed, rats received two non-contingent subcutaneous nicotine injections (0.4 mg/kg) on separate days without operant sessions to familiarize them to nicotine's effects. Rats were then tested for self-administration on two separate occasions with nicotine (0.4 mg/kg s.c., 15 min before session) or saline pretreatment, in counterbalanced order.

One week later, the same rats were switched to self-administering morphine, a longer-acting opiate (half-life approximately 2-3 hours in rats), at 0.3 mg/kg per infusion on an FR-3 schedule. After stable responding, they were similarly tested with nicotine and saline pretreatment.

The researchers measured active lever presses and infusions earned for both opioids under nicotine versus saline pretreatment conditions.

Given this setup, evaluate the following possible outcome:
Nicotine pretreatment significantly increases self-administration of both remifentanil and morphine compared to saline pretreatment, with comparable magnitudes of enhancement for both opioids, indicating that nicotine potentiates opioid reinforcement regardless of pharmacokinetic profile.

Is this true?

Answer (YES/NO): NO